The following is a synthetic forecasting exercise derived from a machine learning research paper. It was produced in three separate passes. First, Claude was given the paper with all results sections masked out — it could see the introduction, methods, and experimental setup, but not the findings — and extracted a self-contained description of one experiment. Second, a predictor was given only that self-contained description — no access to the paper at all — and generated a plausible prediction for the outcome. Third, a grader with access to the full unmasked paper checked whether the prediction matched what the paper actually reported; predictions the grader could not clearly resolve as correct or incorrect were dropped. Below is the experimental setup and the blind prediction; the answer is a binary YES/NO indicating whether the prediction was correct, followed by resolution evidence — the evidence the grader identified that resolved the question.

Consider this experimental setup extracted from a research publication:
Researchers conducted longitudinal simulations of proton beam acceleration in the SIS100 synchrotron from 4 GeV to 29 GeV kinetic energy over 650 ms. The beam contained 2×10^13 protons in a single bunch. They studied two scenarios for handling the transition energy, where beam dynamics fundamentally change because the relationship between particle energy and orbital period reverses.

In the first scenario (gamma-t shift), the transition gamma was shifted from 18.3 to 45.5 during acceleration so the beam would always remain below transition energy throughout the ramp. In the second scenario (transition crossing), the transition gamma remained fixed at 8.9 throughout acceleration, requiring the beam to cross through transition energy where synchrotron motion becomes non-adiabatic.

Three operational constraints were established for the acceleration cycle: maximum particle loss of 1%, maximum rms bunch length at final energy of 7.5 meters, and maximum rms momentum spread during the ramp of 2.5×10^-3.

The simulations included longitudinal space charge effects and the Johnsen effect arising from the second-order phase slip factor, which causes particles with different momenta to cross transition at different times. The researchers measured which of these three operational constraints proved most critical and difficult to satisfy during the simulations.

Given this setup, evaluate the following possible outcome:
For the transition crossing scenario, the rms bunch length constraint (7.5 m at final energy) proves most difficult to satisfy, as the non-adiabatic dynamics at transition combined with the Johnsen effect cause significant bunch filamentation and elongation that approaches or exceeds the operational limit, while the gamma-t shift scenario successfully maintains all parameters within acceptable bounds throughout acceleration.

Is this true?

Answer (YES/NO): NO